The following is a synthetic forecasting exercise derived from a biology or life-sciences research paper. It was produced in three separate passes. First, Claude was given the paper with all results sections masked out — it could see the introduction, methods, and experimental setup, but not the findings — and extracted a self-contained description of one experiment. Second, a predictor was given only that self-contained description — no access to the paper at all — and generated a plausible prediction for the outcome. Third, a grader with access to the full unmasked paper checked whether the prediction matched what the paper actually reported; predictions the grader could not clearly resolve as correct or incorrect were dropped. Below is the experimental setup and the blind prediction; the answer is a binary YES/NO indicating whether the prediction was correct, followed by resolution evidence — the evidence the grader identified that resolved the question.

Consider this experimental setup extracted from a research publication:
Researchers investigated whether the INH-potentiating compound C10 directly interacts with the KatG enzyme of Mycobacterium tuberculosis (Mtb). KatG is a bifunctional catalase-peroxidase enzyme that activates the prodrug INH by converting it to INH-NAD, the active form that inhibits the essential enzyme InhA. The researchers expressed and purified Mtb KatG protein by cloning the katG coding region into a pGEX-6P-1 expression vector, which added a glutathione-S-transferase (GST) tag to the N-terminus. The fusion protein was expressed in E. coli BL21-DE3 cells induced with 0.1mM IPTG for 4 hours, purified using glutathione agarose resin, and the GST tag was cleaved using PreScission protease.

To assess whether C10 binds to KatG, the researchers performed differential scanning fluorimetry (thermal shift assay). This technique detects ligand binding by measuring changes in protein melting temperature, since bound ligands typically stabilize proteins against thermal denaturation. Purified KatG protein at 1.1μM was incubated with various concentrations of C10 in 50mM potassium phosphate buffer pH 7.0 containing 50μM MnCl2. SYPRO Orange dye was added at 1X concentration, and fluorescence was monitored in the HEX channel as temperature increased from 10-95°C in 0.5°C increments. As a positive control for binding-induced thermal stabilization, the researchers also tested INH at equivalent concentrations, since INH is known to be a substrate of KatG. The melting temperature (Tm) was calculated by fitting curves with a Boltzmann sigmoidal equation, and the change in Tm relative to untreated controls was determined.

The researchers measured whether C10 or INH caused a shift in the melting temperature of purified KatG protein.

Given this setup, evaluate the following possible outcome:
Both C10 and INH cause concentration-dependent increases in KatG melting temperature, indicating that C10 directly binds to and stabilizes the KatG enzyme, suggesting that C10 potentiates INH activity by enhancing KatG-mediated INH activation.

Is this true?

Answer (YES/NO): NO